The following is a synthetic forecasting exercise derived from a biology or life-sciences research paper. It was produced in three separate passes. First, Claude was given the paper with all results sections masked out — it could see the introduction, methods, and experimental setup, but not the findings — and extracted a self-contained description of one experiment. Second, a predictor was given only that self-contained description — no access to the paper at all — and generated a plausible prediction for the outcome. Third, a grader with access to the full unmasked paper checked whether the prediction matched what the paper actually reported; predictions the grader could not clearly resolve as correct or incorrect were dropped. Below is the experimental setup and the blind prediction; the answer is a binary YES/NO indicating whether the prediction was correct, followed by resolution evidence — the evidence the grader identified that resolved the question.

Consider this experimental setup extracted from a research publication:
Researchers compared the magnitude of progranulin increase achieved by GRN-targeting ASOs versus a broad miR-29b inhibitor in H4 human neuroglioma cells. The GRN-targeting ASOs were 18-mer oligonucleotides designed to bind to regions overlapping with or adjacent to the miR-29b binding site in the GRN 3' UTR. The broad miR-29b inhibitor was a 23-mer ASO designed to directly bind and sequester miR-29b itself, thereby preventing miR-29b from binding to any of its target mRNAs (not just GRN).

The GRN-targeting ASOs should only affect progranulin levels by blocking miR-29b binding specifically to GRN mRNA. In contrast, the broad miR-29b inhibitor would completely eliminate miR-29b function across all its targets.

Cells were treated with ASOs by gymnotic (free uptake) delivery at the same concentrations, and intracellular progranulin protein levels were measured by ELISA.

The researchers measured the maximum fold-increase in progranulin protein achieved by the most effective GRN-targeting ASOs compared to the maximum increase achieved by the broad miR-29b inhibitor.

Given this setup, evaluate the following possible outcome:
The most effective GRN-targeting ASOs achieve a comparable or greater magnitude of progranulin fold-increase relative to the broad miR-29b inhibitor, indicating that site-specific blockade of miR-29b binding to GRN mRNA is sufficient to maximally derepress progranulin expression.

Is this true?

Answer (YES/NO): YES